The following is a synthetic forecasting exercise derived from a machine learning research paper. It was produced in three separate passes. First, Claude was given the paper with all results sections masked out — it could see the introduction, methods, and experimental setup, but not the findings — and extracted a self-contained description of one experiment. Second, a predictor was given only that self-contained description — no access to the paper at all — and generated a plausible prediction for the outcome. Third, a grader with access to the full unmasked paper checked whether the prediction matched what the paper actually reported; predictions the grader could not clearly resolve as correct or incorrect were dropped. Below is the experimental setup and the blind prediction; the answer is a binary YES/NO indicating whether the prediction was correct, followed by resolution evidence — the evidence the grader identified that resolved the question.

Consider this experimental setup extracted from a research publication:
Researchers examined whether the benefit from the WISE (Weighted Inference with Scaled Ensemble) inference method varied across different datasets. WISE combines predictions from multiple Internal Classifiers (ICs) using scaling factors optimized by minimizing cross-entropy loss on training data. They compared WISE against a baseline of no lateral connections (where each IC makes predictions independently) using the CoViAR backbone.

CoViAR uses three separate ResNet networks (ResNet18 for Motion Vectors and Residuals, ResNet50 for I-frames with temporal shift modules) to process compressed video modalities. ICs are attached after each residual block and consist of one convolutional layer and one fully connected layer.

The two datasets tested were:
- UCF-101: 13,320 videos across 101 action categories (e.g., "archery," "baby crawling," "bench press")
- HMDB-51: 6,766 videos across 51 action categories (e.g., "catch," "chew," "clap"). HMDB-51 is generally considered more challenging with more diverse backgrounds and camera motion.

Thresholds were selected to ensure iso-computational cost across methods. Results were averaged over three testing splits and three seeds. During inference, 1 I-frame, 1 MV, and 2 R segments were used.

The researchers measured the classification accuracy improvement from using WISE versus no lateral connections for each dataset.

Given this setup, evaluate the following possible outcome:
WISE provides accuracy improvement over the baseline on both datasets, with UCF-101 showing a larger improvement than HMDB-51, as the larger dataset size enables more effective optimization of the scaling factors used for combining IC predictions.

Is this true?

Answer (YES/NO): NO